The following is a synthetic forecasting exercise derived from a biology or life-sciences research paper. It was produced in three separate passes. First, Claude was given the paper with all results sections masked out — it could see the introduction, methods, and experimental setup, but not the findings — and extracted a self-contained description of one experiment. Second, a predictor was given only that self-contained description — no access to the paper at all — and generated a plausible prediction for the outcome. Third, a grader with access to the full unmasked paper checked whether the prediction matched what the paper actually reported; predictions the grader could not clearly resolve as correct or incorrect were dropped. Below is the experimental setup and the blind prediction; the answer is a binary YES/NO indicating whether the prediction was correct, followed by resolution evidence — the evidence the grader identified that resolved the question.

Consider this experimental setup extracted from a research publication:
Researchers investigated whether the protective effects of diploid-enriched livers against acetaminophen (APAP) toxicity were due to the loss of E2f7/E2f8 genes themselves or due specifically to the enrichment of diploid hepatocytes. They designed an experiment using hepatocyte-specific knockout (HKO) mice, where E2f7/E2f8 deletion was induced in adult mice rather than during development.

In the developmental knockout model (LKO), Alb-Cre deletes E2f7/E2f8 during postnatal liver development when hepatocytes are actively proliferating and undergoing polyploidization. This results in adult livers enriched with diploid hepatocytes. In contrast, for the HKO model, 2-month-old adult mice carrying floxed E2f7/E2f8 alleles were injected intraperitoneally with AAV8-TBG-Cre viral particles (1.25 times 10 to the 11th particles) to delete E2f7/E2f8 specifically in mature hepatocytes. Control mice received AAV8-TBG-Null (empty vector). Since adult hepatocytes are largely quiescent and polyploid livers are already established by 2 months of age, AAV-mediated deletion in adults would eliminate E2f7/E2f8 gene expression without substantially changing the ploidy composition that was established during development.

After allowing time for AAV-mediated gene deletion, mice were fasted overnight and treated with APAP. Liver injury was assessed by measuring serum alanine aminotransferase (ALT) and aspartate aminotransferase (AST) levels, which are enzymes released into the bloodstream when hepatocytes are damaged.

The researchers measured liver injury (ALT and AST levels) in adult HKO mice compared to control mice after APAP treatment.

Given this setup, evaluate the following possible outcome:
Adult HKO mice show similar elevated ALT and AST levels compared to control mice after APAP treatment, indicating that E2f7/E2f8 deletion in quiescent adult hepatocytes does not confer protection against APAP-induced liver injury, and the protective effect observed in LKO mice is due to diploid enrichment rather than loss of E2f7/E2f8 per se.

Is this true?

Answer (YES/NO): YES